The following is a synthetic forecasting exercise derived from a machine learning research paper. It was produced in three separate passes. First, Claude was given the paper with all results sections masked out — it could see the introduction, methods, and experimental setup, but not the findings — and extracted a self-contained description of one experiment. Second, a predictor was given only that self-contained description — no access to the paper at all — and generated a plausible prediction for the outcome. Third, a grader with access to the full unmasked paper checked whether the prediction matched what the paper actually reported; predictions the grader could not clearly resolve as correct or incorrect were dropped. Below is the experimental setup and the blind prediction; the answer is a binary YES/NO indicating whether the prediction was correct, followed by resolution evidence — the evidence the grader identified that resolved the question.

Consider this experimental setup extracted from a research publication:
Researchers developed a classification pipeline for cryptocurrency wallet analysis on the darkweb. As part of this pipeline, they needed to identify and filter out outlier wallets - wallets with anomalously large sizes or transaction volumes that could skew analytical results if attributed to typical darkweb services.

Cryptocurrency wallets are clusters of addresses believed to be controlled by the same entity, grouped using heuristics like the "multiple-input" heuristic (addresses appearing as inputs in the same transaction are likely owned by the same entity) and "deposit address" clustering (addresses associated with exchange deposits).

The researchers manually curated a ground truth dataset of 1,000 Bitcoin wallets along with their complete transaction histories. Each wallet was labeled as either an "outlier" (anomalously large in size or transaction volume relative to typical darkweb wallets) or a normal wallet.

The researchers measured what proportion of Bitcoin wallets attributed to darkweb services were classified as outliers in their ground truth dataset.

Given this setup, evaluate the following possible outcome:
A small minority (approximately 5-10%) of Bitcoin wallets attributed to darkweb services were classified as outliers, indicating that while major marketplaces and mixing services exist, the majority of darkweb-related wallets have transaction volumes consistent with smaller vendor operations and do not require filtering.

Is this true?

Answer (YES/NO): YES